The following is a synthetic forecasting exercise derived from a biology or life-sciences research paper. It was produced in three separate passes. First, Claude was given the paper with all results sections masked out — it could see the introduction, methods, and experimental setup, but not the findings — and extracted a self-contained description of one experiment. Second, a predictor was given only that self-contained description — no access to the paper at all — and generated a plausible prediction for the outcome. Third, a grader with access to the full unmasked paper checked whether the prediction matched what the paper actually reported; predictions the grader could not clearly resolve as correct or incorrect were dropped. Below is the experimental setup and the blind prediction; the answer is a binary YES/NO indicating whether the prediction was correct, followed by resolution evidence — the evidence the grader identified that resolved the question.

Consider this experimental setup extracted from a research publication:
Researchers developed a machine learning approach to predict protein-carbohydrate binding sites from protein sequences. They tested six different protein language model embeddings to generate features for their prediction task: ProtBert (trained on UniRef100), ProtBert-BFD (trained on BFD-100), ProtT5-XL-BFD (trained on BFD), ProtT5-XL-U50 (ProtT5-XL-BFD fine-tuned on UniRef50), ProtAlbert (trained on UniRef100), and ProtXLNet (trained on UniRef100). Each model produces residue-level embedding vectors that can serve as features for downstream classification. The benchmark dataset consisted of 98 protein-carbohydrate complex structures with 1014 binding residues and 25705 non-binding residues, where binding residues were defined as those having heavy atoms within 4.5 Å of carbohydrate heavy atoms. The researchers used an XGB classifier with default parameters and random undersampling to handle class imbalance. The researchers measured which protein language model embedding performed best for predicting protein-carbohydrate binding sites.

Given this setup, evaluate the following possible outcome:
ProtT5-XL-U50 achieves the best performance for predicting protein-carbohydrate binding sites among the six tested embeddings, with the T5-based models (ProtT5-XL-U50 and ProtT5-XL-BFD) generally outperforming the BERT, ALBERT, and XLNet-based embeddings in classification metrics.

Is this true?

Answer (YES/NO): YES